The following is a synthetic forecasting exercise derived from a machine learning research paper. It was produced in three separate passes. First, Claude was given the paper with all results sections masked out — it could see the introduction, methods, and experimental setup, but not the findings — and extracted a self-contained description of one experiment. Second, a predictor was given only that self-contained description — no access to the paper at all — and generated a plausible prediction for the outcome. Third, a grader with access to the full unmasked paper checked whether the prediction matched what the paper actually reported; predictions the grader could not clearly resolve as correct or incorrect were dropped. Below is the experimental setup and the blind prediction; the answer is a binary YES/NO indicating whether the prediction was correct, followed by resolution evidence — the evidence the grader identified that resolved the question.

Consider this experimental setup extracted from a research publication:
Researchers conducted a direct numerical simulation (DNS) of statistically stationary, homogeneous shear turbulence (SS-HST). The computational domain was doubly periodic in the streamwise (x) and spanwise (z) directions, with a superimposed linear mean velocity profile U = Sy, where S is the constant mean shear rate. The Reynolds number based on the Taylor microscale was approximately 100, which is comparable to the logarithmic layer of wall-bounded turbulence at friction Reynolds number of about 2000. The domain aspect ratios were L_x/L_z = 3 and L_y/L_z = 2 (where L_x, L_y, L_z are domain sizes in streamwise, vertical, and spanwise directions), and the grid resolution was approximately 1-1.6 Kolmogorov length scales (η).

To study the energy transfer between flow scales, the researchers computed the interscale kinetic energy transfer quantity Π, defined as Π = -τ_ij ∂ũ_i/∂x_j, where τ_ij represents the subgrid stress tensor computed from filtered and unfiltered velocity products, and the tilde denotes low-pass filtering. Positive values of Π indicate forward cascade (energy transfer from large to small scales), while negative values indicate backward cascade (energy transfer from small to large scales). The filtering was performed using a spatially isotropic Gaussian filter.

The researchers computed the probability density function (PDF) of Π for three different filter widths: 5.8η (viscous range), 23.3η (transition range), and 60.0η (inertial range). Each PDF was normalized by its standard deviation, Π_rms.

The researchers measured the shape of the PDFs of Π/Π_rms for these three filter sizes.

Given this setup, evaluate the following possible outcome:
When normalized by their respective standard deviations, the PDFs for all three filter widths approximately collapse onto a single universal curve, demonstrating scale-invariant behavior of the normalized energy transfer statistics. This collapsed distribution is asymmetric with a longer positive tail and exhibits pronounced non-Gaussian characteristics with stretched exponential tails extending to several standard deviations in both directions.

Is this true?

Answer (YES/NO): NO